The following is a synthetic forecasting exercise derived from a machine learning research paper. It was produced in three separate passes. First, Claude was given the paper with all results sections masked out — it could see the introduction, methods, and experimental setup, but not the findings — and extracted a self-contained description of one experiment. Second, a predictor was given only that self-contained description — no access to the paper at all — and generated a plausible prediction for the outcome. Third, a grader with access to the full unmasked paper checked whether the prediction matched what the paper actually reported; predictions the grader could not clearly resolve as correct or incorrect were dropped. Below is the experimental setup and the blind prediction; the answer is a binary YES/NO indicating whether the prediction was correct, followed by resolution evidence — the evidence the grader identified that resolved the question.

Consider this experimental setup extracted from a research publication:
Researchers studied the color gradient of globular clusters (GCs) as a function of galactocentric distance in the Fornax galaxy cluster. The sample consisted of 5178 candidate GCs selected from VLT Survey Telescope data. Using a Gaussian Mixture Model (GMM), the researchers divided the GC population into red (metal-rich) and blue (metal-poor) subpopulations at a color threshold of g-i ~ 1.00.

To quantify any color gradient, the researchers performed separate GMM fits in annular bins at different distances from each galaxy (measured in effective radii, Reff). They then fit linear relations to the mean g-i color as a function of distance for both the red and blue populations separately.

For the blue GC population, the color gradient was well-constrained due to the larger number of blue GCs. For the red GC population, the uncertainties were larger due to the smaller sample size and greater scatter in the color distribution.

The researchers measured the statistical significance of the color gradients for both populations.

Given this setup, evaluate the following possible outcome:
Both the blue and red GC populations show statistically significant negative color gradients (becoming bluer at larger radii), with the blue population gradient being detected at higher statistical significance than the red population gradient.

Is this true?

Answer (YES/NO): NO